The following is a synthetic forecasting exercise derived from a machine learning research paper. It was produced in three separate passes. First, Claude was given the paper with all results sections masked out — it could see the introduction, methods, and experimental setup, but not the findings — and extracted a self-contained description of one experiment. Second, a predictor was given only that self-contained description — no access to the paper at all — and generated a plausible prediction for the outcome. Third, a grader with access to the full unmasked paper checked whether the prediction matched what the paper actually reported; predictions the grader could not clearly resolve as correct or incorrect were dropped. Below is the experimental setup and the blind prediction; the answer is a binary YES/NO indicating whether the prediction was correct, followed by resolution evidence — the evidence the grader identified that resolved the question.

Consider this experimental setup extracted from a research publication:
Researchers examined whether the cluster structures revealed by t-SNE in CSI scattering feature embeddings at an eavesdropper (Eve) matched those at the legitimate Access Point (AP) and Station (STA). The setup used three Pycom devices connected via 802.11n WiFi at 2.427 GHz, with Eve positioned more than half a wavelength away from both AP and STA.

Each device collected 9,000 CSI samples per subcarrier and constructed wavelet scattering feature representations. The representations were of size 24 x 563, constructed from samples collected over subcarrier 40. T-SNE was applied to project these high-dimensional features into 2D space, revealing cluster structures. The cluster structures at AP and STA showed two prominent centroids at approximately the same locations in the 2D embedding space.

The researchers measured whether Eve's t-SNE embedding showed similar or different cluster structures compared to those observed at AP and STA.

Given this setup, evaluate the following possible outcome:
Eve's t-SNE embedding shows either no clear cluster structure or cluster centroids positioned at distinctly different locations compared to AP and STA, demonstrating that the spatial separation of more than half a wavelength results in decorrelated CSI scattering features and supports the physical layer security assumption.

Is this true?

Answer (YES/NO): YES